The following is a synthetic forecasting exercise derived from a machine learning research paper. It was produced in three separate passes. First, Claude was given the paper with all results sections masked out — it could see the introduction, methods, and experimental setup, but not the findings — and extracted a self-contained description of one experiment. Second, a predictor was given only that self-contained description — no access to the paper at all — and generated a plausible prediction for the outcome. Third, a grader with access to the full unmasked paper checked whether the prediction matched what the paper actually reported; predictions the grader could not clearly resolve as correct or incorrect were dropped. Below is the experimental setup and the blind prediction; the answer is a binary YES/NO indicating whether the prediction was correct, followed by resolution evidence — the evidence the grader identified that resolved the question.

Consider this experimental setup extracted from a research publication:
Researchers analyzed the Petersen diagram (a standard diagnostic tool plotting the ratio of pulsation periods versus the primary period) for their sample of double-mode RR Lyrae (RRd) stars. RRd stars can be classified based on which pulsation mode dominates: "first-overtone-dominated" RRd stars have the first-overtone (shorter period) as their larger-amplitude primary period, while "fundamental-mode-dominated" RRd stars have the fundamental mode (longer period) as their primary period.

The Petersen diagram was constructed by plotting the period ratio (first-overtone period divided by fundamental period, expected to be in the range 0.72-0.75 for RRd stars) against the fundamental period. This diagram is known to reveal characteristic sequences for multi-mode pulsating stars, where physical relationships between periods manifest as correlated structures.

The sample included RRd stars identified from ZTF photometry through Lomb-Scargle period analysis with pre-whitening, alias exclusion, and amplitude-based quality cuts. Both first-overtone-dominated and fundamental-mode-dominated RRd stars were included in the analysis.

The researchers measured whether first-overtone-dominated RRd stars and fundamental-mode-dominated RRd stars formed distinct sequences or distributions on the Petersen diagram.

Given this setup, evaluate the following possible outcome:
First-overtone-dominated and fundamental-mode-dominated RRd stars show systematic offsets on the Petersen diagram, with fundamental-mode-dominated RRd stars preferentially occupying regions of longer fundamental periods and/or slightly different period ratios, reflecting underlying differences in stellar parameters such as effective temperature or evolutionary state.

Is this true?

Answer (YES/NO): NO